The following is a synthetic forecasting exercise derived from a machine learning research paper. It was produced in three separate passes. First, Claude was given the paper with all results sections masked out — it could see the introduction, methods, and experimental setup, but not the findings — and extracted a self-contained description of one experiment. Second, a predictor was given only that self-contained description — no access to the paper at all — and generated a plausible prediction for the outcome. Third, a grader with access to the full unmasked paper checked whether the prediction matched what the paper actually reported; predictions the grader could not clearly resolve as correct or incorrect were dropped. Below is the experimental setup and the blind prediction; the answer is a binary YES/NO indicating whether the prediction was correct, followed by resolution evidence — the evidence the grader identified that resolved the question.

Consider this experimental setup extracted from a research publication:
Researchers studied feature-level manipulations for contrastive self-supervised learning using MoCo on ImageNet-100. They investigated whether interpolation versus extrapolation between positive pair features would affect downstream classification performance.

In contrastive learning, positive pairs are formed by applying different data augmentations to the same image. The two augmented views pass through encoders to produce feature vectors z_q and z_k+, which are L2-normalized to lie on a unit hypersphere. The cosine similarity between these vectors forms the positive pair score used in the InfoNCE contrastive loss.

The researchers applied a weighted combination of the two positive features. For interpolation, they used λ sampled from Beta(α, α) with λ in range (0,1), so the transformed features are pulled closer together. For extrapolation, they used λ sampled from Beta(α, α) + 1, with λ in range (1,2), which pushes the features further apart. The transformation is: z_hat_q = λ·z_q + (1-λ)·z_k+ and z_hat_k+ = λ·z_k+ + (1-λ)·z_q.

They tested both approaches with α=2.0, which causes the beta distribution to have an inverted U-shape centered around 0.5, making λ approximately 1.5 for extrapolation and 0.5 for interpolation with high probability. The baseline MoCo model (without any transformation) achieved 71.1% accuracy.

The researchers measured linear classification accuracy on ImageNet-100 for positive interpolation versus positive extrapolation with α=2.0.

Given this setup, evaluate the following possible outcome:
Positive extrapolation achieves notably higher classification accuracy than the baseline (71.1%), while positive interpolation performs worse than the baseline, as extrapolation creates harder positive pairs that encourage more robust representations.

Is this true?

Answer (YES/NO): YES